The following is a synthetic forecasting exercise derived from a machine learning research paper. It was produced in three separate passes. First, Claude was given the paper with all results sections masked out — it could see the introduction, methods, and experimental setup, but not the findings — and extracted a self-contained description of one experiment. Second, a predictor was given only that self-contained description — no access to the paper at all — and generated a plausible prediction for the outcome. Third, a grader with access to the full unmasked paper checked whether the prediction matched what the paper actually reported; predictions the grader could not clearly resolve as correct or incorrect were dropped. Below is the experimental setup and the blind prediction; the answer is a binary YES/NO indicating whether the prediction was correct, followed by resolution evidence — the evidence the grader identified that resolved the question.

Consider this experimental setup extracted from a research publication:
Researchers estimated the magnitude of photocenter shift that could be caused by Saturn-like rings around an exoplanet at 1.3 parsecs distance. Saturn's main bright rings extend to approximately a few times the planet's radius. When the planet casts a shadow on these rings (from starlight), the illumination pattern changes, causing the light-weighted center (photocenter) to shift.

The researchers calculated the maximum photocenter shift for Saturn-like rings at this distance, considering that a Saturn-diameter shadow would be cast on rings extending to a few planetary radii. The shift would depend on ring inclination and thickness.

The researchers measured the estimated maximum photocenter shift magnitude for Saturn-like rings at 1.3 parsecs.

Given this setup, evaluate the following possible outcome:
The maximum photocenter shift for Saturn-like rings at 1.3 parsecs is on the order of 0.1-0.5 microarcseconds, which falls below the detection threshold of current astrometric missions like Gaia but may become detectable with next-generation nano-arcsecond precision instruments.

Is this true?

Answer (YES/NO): NO